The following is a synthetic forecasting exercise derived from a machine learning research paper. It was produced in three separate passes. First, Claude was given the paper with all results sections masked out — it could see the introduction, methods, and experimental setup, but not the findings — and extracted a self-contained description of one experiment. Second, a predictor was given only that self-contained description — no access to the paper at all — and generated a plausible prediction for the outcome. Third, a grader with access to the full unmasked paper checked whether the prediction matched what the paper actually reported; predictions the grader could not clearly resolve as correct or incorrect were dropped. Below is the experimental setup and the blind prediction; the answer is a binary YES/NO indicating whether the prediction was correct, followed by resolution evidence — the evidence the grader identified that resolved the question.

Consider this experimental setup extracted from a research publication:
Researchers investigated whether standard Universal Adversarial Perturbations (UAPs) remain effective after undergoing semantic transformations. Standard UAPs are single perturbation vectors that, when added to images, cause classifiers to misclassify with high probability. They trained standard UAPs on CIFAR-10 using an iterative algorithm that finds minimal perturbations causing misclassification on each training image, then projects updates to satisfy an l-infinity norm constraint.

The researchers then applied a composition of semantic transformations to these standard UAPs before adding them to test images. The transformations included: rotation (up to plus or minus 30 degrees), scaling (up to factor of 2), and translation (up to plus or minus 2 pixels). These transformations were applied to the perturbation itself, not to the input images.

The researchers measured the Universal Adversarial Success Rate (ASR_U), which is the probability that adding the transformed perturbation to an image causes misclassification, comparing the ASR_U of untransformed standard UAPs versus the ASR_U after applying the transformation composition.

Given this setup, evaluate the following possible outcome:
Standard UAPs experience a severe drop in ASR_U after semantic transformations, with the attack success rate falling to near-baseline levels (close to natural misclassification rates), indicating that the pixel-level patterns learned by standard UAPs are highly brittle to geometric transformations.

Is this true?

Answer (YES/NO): YES